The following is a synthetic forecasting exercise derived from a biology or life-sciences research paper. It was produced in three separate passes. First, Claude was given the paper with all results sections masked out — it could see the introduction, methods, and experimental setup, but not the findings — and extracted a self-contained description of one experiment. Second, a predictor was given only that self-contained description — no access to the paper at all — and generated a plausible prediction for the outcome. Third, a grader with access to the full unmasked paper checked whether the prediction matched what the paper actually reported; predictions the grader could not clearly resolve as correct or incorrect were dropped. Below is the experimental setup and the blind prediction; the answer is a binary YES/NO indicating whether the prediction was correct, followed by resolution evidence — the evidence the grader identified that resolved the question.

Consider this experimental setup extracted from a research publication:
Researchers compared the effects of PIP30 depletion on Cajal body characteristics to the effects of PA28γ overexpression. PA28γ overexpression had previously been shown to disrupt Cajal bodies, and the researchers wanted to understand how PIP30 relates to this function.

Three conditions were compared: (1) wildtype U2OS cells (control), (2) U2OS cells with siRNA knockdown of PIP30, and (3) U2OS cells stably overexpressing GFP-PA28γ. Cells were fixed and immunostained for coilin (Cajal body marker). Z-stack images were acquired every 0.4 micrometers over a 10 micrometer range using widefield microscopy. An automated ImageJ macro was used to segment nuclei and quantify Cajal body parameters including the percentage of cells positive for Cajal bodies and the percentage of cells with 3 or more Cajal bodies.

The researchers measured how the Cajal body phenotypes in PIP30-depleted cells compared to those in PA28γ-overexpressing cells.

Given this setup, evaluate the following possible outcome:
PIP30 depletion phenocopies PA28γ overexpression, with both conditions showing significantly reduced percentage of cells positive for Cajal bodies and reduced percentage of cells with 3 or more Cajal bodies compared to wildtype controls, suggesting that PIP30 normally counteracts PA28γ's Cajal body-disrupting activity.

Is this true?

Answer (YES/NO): YES